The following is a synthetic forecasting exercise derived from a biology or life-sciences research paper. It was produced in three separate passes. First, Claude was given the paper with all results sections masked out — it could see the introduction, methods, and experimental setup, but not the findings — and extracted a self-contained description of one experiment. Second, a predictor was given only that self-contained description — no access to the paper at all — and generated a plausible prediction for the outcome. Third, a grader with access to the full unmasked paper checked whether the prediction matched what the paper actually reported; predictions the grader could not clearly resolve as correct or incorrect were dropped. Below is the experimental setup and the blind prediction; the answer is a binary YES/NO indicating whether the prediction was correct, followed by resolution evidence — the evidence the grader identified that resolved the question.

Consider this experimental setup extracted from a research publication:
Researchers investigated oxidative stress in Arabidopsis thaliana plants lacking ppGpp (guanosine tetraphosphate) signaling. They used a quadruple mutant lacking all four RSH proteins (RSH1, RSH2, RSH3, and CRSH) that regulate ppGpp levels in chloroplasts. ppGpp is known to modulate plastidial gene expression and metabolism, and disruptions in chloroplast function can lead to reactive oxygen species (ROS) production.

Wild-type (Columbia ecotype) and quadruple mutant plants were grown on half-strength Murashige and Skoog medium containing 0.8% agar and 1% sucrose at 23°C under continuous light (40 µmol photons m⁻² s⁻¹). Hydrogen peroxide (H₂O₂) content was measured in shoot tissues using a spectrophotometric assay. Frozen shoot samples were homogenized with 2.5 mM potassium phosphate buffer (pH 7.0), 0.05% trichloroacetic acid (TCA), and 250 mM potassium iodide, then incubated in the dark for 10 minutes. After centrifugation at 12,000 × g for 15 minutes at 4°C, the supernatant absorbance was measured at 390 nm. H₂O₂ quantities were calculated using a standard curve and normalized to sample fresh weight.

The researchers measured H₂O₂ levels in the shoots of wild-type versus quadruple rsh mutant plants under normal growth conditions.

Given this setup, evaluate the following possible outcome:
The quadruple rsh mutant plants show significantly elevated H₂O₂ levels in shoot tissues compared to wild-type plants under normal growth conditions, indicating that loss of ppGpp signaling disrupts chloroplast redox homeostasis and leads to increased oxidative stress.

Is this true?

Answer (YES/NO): YES